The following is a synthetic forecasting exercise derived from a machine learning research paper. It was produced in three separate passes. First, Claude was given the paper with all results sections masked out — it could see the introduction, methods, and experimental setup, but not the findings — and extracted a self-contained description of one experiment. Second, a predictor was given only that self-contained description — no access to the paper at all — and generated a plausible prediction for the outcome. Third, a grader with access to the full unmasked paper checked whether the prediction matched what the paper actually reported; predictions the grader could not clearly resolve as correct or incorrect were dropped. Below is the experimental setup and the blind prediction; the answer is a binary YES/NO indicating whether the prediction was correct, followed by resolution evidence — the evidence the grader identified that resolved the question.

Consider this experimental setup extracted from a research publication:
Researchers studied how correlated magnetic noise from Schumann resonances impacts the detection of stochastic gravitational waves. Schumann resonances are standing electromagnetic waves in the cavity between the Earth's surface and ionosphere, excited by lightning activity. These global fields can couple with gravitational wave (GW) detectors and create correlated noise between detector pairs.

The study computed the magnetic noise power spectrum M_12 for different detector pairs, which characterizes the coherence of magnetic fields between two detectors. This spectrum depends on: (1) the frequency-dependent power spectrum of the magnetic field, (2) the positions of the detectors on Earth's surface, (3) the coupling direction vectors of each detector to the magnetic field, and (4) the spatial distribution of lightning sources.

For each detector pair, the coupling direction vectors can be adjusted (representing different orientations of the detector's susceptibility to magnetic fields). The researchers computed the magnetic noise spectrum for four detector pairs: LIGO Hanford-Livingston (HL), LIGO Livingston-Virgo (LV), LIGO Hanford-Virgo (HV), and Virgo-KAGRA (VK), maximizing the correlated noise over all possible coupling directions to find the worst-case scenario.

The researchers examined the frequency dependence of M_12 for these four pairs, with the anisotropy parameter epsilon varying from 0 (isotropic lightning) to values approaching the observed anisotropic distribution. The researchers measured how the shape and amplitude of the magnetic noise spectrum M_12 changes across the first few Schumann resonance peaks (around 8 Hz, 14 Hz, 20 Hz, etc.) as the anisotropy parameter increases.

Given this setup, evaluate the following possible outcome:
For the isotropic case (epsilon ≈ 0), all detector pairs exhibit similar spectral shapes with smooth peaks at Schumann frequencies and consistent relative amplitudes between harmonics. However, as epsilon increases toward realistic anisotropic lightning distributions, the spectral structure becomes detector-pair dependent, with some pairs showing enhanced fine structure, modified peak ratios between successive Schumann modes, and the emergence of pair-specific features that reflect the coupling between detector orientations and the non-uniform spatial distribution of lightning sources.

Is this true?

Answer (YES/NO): NO